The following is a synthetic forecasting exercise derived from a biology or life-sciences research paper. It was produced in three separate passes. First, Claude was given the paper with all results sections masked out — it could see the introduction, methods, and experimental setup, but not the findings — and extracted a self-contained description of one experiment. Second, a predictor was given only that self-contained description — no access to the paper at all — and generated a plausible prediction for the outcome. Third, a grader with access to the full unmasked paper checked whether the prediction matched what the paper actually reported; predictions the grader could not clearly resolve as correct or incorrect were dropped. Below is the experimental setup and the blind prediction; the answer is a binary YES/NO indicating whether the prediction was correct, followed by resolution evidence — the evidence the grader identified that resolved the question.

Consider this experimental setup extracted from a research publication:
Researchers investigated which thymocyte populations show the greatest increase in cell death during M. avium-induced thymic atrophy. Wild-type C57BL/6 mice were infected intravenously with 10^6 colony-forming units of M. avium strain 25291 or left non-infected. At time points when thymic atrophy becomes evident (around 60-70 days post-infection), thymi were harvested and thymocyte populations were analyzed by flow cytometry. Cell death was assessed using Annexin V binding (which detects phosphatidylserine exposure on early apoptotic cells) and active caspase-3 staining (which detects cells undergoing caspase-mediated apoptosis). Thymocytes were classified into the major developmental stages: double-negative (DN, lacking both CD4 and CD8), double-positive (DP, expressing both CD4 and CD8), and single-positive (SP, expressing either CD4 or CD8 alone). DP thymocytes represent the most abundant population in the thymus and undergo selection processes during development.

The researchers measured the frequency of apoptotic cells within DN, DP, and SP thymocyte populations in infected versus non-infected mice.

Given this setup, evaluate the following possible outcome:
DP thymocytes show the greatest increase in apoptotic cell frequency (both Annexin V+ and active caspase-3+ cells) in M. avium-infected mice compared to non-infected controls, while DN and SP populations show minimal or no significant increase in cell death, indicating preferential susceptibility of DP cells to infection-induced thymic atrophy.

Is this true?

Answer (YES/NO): NO